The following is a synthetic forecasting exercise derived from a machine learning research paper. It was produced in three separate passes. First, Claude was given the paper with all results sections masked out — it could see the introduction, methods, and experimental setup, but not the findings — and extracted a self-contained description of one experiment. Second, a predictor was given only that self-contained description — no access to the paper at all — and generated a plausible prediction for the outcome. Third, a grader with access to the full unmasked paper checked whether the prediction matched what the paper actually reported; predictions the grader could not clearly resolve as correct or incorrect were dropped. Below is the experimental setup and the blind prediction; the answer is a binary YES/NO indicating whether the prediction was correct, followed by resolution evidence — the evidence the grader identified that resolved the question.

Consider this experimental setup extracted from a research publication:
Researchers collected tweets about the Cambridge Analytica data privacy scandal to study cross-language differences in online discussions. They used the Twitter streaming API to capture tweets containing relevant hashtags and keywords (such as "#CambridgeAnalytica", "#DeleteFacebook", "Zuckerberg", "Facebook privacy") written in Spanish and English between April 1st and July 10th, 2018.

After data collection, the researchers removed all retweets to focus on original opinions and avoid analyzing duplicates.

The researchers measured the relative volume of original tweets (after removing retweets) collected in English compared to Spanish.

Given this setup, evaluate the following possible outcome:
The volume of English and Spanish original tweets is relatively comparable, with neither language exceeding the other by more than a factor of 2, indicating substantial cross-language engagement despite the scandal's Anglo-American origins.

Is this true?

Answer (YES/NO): NO